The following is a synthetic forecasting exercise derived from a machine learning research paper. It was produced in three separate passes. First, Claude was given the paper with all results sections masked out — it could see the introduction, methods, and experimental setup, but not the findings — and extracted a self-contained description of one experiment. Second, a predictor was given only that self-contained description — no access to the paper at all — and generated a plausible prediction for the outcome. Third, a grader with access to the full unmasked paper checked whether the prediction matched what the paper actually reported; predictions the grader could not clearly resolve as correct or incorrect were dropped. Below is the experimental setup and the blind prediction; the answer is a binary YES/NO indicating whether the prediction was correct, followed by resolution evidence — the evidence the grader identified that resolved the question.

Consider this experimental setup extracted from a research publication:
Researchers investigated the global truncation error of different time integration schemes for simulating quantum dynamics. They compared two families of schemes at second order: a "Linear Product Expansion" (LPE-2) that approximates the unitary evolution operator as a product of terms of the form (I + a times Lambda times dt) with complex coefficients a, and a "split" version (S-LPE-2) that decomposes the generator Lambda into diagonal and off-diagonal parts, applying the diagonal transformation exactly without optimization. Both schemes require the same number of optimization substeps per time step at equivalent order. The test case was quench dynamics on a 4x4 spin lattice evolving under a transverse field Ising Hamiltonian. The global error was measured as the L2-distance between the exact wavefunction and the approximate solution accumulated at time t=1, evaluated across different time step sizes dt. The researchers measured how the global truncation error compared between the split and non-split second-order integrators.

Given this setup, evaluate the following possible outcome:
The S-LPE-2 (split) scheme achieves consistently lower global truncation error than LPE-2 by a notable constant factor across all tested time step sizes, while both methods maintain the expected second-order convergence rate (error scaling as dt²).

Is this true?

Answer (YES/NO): YES